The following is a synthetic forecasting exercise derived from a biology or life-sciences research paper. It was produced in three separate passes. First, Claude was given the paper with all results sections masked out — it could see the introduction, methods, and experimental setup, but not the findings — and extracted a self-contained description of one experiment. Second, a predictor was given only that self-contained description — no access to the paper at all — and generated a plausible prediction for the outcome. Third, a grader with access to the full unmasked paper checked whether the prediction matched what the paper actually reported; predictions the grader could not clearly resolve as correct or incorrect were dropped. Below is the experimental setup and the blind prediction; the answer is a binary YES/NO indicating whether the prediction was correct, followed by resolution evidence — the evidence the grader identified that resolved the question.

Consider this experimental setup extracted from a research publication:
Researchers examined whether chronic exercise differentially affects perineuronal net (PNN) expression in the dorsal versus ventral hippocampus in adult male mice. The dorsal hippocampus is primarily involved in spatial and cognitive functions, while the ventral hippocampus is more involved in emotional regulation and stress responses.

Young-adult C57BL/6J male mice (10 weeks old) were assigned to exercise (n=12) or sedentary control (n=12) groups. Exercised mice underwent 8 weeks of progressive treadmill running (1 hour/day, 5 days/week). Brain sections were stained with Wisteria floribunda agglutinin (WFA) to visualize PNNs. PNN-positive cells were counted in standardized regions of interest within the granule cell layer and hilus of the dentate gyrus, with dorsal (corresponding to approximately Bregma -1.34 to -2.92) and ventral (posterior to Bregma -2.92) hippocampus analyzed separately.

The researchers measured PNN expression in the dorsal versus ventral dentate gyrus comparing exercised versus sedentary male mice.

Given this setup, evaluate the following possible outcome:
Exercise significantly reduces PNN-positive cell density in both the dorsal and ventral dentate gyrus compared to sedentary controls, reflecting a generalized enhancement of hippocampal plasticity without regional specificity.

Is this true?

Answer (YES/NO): NO